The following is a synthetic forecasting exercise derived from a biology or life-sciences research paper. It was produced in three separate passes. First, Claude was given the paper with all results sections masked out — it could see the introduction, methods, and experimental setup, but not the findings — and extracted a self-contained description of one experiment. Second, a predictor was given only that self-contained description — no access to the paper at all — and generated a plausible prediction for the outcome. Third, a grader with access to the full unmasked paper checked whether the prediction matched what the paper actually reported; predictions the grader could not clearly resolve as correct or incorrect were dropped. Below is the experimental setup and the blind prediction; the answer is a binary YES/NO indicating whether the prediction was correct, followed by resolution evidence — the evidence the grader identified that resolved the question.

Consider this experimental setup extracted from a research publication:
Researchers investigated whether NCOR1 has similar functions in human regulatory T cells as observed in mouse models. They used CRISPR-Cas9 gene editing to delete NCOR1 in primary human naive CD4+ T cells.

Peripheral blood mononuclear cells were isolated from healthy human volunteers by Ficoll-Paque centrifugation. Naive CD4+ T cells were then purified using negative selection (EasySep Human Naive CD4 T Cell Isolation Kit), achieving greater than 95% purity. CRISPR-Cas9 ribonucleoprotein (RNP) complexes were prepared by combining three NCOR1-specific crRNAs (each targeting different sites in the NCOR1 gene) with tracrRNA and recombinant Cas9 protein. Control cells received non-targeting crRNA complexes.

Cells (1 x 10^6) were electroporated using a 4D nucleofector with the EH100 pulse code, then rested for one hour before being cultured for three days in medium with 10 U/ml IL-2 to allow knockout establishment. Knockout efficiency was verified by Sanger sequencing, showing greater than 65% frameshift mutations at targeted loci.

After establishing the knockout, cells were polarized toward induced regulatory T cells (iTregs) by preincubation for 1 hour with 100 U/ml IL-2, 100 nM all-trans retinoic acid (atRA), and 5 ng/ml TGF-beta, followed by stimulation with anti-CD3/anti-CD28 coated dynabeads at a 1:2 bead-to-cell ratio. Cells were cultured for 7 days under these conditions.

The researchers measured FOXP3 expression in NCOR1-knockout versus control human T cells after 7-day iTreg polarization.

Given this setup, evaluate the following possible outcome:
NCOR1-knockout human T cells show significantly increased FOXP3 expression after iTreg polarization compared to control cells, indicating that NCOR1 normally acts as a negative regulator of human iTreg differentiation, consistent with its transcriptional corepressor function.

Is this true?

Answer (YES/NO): YES